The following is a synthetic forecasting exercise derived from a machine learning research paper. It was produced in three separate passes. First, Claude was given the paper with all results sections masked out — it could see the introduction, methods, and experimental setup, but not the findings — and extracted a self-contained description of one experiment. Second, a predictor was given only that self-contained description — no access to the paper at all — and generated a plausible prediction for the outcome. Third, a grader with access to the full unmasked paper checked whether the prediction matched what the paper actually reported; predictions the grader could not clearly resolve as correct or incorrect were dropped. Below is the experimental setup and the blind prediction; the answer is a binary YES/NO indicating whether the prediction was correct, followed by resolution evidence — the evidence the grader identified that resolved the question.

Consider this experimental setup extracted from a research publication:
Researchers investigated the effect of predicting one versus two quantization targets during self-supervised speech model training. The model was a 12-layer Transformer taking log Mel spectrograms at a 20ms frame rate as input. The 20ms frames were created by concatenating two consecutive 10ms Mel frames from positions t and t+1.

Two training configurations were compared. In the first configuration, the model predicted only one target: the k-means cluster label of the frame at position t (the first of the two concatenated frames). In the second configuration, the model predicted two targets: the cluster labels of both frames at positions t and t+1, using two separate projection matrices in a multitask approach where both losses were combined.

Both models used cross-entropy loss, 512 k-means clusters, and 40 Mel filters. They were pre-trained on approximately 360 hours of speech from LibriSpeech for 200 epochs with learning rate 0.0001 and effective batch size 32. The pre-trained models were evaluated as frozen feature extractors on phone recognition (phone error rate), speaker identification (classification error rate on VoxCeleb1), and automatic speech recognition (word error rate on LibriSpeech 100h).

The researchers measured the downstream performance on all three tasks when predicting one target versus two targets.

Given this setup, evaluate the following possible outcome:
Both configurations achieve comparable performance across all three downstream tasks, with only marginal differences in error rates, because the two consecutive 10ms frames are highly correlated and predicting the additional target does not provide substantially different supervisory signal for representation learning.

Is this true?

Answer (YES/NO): NO